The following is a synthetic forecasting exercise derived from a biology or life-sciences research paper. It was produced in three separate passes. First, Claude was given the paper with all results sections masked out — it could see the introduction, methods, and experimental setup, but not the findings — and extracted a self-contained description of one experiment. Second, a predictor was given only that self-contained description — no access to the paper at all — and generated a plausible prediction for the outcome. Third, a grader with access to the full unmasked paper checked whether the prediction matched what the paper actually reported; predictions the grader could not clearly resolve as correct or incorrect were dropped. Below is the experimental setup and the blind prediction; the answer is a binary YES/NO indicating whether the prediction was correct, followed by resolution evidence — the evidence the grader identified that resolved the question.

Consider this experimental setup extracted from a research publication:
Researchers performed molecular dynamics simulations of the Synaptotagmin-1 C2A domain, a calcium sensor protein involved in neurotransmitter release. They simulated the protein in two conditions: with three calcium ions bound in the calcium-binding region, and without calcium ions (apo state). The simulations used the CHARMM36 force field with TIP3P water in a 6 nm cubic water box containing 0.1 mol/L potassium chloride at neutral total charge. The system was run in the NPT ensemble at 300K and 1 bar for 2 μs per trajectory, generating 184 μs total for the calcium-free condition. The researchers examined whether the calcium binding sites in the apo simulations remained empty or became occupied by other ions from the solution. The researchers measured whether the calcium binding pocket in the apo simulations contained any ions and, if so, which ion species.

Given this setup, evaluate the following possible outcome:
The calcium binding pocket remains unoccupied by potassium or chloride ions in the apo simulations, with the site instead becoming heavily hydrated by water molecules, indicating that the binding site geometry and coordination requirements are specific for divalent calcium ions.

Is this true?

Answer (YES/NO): NO